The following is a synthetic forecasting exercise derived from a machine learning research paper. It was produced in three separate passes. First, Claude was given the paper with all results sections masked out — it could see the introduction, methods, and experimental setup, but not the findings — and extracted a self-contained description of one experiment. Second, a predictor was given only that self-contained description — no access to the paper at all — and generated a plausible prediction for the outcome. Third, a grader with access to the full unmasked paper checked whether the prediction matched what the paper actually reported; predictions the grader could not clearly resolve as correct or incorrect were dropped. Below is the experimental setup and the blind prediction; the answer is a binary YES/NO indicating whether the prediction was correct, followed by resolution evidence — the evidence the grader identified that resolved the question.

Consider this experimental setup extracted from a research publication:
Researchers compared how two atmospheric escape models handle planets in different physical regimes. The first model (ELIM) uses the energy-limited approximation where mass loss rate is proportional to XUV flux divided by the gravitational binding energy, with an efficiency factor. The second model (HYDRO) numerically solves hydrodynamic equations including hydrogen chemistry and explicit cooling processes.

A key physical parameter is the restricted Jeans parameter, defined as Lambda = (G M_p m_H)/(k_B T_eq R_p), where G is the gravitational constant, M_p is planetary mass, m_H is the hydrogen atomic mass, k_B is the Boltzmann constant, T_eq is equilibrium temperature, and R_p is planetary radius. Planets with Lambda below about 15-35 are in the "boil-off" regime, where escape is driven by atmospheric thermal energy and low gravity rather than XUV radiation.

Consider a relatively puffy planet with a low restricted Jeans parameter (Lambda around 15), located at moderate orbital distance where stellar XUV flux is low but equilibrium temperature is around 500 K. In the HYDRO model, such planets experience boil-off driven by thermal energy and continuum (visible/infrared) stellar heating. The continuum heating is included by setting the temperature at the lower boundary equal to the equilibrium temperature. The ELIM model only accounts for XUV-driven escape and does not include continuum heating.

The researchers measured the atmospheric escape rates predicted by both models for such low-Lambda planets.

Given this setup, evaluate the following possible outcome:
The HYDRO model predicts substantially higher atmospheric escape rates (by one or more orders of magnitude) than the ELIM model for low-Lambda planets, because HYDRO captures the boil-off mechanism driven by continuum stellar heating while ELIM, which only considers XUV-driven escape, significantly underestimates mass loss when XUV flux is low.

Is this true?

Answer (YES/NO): YES